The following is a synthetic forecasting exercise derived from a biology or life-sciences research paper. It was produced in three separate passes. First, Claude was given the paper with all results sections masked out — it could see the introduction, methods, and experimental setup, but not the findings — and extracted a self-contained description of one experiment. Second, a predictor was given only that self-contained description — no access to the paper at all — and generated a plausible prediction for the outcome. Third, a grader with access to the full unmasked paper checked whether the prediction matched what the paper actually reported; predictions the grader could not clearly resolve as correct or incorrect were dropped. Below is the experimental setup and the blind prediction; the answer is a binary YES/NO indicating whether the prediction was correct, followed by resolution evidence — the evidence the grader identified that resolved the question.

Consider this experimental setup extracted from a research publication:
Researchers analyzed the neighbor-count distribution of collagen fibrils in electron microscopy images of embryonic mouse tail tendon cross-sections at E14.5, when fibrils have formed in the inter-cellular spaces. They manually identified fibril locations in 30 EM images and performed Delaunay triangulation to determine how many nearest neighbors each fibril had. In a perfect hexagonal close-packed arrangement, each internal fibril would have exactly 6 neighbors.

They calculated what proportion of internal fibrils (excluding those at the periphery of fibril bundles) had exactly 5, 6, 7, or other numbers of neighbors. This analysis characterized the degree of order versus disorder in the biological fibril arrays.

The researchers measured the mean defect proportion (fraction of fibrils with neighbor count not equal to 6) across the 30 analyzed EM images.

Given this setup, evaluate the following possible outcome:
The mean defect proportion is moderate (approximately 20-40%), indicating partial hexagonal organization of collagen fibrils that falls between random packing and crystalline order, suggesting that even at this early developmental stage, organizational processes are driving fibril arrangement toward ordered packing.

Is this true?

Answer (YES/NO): YES